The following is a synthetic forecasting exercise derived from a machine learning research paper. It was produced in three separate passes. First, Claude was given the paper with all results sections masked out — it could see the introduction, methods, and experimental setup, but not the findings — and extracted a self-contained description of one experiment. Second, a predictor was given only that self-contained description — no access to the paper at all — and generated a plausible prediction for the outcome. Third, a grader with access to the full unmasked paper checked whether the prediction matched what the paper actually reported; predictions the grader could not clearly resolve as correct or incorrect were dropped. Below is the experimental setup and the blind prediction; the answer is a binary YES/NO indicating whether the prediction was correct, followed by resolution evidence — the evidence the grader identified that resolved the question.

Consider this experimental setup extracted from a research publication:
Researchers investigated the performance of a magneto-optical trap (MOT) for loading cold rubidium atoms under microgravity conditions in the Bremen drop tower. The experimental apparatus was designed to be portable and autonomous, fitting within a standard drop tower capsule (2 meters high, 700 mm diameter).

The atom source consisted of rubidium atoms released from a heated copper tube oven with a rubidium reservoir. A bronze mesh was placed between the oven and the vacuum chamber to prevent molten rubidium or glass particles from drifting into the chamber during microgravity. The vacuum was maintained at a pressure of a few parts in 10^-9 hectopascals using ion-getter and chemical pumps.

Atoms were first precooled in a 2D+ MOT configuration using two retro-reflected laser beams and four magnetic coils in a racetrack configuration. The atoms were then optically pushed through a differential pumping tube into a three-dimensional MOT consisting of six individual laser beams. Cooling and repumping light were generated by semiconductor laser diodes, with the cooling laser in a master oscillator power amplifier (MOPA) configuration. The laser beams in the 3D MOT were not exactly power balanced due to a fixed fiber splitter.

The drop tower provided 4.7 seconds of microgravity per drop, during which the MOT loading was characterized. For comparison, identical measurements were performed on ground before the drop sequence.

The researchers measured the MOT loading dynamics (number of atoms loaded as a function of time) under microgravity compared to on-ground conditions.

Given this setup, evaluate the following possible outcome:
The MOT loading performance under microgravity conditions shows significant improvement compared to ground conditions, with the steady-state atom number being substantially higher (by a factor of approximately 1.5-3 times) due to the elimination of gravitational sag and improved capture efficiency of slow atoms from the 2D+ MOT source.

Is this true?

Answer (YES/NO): NO